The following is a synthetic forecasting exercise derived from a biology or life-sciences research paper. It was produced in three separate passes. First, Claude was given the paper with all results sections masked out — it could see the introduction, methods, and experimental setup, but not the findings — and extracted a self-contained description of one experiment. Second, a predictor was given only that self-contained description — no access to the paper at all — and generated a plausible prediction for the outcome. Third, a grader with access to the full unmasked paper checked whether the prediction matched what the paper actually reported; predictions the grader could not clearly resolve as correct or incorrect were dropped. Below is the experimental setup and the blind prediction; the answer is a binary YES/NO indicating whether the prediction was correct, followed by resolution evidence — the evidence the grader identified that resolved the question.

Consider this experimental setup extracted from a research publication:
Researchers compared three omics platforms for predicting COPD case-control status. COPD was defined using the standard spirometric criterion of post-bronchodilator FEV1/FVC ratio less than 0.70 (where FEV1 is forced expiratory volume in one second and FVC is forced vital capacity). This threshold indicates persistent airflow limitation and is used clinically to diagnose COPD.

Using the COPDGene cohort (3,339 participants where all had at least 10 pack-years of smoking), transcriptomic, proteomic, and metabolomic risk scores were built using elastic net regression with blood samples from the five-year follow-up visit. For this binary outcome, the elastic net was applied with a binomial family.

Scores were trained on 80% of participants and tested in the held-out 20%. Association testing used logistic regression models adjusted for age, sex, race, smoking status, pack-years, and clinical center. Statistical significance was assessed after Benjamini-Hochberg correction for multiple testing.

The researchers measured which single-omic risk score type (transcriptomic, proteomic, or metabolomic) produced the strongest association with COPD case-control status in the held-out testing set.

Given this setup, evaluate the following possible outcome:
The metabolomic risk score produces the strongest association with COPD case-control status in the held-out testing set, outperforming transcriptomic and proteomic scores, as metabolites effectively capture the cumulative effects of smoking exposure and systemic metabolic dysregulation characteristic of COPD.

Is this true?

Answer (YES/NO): NO